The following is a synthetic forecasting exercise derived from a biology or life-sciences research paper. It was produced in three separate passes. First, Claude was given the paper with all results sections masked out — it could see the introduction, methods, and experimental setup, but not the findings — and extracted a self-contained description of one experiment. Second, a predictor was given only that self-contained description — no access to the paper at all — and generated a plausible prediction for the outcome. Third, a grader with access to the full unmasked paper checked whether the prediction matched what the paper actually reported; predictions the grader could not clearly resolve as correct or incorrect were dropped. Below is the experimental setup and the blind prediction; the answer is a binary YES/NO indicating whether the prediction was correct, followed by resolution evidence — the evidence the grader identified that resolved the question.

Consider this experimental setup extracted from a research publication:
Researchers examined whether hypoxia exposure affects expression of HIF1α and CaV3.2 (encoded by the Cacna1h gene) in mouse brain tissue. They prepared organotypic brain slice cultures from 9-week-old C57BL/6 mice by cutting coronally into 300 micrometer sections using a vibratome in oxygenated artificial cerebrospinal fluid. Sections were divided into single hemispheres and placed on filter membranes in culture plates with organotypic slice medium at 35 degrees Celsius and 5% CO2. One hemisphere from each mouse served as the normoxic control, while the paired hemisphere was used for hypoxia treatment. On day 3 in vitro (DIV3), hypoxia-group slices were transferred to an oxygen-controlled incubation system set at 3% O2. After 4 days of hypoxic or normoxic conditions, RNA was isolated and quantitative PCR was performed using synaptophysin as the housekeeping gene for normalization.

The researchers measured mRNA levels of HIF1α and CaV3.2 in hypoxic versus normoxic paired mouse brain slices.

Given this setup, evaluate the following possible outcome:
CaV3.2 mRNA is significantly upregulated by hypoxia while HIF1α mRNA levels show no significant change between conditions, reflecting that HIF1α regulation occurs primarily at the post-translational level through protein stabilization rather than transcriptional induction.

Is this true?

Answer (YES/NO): NO